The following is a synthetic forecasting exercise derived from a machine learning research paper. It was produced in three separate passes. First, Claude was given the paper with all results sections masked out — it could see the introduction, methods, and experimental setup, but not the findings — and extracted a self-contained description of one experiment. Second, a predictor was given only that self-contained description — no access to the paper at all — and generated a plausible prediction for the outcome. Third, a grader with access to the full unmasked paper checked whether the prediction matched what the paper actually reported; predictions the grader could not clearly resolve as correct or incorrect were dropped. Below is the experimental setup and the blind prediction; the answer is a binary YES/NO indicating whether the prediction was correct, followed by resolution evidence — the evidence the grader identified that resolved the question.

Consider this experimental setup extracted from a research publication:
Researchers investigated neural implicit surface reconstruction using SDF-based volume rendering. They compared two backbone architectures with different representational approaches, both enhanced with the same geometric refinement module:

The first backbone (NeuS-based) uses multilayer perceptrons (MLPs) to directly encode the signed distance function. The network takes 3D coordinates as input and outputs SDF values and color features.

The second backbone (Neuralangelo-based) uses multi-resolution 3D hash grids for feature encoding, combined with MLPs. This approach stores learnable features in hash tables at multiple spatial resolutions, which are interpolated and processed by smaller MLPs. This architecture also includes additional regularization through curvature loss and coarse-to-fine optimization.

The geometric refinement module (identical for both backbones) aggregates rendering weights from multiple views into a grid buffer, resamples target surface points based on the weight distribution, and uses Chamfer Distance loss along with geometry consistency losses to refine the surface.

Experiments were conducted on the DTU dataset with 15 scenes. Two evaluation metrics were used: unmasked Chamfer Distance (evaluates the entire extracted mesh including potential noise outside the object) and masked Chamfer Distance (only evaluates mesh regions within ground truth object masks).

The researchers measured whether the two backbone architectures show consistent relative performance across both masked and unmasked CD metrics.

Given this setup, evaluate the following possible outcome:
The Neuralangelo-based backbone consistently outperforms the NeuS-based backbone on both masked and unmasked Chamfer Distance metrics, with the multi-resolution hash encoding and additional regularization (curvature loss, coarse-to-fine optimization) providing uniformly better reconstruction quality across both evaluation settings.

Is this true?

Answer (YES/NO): NO